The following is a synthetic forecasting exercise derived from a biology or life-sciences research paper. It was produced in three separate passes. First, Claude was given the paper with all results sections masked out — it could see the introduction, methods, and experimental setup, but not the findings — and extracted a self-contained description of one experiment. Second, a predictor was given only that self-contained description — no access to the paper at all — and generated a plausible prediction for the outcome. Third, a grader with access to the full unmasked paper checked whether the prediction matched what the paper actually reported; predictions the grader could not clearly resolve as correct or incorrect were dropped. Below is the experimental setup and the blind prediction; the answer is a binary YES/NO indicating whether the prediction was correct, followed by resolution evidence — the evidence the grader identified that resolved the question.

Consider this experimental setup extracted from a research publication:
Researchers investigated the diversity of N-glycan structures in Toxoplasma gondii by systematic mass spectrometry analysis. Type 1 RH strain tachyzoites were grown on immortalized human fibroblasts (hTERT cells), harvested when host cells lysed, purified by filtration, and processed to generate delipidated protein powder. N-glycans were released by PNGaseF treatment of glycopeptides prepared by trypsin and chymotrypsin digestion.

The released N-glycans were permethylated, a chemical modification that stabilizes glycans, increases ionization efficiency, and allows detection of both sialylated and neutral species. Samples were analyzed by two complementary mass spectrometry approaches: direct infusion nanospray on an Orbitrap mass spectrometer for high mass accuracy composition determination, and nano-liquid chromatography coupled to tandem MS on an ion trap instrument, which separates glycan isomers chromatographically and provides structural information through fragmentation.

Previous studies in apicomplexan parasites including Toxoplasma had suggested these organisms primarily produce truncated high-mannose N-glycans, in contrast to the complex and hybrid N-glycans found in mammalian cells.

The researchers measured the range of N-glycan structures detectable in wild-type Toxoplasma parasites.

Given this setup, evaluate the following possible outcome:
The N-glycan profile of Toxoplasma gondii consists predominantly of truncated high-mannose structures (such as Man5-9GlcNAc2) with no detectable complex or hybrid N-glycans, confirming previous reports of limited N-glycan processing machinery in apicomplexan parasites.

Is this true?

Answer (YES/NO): NO